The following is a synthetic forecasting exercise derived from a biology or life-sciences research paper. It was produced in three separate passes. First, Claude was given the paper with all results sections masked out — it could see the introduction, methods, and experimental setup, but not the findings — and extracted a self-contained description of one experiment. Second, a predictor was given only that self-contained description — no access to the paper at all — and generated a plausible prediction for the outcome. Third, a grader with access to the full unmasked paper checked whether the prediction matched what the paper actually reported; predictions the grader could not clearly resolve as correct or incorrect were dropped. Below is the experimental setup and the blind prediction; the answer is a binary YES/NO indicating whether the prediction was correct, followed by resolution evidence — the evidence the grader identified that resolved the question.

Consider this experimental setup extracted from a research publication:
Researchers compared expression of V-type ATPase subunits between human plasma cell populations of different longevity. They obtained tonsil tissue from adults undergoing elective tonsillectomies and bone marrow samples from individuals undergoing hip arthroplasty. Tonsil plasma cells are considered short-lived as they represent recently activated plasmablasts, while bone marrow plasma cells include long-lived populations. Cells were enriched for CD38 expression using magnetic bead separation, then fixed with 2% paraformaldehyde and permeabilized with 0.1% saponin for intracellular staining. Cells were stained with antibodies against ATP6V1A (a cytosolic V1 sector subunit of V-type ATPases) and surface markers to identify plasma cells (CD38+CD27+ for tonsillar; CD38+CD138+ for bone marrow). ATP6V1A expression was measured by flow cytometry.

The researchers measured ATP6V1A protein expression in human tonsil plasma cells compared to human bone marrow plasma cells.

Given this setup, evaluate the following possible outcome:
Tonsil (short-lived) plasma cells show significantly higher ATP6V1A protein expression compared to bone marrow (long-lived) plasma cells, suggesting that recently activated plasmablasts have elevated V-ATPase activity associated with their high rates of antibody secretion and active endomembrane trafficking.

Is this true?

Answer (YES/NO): NO